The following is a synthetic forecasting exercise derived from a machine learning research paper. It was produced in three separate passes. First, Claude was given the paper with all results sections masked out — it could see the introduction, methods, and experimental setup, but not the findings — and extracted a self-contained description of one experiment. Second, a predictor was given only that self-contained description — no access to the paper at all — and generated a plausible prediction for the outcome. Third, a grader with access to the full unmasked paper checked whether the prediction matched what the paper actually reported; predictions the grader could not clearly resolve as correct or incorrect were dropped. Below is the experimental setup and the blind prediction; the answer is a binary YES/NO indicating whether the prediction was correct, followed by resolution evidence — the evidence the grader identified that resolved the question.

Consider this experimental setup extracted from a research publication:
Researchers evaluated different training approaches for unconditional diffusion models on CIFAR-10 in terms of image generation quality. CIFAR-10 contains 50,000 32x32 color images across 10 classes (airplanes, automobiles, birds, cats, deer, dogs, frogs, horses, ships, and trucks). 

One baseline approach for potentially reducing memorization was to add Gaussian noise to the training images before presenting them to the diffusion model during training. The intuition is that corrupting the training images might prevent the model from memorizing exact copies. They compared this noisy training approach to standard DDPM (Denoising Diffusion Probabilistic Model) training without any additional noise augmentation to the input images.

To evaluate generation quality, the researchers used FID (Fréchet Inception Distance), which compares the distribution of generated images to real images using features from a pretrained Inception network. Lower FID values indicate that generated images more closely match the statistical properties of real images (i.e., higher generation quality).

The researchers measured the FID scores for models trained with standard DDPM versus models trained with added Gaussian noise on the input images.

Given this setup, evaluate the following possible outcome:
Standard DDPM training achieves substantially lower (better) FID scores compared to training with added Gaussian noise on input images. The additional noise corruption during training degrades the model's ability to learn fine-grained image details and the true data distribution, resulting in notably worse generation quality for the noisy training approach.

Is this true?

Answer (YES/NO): YES